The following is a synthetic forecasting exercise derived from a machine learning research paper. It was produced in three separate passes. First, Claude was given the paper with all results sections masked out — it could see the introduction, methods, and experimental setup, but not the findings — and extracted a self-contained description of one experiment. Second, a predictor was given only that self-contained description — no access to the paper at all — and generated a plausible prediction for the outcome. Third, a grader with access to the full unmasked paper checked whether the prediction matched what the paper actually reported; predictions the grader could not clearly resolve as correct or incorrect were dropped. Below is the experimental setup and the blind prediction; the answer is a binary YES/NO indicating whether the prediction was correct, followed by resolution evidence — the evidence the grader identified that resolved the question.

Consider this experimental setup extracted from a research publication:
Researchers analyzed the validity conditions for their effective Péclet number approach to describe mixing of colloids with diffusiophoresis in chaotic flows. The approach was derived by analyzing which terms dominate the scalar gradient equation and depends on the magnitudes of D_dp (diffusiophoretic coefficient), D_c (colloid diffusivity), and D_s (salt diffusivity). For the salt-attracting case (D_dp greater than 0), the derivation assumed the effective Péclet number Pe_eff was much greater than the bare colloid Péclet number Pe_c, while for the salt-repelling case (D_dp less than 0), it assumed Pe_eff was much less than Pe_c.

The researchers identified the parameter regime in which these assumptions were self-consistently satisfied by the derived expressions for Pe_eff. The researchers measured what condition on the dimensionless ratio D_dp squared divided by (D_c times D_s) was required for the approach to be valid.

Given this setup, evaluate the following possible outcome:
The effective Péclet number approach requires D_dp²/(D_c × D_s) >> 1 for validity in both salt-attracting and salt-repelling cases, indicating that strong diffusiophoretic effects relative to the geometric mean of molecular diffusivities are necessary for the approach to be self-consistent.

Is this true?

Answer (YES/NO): YES